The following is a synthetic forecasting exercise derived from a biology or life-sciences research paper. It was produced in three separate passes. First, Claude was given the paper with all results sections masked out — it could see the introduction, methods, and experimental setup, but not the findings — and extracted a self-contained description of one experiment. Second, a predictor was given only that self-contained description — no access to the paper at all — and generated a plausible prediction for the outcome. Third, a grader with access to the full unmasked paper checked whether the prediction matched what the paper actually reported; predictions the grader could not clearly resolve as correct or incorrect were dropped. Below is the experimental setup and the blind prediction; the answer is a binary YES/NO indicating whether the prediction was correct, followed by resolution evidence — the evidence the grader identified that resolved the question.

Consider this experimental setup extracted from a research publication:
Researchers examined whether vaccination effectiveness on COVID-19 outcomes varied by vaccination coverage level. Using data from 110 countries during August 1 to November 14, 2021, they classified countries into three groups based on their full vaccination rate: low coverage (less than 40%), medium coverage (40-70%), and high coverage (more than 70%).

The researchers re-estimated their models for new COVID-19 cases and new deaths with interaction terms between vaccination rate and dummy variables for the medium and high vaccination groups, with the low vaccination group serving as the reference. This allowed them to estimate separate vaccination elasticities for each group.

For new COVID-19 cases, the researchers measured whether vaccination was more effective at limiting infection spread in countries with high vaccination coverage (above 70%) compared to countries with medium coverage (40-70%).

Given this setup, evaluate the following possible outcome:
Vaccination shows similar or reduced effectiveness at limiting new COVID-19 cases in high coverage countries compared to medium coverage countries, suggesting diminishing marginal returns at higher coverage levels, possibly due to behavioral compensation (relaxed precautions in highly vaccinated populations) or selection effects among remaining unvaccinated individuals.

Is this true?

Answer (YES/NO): NO